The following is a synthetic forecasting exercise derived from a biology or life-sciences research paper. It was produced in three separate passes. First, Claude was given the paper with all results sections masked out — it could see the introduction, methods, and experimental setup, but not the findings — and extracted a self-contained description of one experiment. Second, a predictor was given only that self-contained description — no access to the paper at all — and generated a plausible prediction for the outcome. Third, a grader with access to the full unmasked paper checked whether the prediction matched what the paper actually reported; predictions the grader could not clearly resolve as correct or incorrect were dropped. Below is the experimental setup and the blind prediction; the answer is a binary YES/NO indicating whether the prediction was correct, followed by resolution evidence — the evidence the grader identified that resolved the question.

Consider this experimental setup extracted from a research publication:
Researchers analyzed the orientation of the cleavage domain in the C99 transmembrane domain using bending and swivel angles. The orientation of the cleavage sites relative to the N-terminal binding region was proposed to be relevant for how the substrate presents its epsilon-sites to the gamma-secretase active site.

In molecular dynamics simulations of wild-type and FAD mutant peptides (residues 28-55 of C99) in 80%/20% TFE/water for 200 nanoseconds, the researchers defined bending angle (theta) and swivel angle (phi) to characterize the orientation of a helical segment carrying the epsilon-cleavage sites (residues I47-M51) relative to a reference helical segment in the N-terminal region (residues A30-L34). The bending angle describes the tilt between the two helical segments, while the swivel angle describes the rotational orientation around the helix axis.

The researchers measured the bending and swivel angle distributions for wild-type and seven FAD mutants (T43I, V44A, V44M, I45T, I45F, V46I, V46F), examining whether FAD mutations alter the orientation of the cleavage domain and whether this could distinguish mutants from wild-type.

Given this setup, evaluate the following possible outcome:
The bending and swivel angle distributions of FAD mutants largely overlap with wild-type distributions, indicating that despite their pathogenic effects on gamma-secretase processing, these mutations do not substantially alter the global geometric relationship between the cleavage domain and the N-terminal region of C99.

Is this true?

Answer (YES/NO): YES